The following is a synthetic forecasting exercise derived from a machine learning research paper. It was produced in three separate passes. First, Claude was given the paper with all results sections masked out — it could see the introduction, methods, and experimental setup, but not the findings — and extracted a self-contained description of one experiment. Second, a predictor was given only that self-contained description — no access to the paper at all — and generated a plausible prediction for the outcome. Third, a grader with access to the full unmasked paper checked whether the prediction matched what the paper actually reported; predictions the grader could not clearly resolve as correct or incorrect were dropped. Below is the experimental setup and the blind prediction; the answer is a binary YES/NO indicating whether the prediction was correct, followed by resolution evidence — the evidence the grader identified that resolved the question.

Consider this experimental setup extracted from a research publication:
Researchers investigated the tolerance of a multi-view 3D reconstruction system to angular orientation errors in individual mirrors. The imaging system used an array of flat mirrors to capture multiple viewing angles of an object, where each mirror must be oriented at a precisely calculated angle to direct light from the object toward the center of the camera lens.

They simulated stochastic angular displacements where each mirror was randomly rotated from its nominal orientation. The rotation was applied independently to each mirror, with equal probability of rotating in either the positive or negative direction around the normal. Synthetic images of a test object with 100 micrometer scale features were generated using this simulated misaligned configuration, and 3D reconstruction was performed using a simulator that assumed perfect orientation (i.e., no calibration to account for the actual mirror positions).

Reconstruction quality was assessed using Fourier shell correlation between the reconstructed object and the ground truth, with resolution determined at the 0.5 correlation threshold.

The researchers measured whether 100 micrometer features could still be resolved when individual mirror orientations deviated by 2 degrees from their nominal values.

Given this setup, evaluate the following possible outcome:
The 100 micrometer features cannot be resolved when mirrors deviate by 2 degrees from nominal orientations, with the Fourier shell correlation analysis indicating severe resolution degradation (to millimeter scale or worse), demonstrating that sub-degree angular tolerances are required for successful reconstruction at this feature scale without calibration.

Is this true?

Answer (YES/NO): NO